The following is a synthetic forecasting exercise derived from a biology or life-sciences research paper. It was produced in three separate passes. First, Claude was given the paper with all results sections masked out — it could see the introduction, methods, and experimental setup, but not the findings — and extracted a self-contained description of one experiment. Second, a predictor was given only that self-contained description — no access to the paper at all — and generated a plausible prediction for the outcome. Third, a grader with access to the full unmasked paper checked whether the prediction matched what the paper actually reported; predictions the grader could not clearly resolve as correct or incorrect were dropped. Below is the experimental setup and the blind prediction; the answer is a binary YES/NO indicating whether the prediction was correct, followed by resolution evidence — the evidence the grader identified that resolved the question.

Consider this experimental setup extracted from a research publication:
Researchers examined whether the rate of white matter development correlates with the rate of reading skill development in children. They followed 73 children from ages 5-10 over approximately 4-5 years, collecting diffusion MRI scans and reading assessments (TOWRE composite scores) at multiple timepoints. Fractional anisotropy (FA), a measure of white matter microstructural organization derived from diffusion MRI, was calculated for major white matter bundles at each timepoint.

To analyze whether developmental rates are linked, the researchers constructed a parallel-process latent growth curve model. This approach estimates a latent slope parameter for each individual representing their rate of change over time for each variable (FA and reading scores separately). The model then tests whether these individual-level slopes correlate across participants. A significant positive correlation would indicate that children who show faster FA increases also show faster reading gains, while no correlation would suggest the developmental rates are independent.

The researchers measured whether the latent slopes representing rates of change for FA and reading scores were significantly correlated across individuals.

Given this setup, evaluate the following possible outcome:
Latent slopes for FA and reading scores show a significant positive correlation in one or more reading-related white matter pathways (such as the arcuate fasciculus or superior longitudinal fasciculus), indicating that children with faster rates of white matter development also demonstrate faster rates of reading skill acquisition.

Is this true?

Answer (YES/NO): YES